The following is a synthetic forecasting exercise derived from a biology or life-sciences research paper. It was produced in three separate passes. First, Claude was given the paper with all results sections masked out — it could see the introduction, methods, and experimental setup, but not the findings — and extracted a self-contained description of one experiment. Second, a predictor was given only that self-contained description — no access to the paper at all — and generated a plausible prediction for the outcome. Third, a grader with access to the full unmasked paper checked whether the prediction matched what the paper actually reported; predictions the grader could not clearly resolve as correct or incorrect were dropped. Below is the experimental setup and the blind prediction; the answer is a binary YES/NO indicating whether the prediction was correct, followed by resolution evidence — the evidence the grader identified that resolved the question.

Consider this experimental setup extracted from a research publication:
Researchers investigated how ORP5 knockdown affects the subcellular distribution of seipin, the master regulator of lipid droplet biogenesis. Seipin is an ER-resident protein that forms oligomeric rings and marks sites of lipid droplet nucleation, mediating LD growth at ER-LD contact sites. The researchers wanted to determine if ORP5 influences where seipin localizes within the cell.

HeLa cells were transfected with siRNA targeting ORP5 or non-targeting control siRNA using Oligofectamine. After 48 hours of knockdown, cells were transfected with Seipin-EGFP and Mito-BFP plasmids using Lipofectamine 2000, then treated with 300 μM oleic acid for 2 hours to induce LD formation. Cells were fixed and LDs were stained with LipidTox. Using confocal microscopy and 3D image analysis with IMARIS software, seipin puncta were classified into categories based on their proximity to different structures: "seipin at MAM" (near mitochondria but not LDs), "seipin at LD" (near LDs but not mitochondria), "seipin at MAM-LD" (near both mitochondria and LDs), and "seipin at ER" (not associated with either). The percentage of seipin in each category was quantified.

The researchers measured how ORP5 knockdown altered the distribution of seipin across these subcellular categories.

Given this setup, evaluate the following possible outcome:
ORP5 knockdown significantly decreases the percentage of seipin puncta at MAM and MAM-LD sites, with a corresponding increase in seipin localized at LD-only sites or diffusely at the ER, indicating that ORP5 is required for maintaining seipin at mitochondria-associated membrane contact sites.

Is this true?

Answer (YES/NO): YES